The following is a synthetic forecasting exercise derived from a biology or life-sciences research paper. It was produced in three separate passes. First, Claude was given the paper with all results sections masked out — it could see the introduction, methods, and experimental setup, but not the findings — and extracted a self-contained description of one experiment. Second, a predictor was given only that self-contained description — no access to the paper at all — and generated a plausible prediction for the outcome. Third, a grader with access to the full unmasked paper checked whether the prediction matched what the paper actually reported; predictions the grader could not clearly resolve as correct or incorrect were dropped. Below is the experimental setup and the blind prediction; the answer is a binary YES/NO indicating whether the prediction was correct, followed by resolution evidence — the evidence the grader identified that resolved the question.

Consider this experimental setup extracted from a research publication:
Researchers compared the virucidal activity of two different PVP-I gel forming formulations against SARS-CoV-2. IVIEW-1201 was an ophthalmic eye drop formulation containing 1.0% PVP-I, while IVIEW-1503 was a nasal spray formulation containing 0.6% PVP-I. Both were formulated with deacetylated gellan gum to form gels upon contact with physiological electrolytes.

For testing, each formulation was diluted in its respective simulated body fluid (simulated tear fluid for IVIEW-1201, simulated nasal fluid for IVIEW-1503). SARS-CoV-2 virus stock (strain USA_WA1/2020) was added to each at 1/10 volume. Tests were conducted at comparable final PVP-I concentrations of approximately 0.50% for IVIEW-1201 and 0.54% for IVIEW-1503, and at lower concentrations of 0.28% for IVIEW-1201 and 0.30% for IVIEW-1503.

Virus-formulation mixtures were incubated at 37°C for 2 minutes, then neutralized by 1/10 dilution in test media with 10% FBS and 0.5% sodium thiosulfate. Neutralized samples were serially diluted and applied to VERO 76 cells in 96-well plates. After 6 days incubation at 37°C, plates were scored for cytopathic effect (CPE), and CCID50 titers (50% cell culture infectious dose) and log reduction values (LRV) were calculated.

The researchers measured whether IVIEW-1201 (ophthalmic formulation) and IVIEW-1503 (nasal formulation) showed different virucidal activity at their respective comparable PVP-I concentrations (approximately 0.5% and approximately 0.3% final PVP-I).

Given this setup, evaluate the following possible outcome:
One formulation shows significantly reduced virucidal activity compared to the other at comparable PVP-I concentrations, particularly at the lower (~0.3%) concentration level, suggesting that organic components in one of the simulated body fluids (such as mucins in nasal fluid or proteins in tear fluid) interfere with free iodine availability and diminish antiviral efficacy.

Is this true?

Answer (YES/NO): NO